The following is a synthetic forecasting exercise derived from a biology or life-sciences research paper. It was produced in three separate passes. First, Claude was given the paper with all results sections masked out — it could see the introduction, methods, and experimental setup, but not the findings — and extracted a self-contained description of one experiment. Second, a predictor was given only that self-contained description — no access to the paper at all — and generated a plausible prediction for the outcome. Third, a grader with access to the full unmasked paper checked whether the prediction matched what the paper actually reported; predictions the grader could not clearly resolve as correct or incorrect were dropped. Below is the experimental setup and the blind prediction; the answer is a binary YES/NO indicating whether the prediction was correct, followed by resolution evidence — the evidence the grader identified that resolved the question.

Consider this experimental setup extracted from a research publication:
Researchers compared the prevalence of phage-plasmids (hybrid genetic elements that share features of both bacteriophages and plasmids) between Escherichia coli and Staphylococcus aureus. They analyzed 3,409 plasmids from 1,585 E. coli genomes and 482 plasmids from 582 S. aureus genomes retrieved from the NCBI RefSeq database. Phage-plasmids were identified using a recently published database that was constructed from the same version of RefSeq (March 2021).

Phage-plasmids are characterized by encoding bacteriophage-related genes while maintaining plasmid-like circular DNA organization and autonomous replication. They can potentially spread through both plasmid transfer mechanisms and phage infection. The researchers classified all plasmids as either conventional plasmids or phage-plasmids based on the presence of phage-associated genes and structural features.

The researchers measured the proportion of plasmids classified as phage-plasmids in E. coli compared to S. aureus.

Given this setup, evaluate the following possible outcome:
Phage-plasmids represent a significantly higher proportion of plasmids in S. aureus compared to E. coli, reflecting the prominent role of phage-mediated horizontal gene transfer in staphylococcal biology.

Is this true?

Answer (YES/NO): NO